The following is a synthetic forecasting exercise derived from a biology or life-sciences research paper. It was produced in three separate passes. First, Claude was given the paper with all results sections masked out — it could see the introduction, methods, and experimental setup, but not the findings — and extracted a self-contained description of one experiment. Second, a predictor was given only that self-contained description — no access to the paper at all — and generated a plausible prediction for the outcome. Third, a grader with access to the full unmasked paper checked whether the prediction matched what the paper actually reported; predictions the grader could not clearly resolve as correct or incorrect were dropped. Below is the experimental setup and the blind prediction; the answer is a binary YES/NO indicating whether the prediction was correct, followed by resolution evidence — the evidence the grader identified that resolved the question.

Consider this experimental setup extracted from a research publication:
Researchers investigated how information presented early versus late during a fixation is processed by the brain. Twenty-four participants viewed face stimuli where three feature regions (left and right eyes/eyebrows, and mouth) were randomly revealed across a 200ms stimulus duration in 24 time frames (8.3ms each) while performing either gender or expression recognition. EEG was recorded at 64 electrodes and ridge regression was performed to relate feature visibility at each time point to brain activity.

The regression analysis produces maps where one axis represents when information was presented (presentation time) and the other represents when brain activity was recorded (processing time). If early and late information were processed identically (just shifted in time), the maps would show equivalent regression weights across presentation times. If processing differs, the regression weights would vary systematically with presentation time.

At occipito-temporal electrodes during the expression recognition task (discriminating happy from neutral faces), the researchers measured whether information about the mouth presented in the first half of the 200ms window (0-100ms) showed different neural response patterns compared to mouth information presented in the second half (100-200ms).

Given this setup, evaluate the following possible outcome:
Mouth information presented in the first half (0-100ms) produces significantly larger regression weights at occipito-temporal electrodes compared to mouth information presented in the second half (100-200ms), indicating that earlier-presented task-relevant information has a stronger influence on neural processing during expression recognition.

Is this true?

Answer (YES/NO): NO